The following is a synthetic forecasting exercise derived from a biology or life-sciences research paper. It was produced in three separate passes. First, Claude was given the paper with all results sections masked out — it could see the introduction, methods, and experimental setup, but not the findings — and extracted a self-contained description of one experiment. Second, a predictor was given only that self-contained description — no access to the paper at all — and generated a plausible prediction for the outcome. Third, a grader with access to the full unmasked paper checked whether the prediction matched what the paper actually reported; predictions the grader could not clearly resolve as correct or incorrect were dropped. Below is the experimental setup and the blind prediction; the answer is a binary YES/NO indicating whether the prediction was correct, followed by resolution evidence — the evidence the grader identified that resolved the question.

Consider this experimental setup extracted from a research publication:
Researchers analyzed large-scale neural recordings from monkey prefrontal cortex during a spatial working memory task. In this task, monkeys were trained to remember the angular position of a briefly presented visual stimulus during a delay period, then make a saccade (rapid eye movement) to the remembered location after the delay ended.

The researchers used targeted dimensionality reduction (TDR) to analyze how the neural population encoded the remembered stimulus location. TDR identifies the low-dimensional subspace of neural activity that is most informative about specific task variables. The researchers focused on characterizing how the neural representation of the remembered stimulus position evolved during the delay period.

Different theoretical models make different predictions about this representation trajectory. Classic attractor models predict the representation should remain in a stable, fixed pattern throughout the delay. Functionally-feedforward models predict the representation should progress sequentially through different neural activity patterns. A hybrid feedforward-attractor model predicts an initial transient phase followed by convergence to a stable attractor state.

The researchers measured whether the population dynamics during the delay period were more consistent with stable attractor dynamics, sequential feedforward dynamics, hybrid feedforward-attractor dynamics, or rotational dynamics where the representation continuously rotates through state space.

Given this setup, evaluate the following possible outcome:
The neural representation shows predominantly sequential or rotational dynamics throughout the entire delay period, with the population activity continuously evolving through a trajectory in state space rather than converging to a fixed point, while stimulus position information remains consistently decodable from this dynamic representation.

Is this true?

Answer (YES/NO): YES